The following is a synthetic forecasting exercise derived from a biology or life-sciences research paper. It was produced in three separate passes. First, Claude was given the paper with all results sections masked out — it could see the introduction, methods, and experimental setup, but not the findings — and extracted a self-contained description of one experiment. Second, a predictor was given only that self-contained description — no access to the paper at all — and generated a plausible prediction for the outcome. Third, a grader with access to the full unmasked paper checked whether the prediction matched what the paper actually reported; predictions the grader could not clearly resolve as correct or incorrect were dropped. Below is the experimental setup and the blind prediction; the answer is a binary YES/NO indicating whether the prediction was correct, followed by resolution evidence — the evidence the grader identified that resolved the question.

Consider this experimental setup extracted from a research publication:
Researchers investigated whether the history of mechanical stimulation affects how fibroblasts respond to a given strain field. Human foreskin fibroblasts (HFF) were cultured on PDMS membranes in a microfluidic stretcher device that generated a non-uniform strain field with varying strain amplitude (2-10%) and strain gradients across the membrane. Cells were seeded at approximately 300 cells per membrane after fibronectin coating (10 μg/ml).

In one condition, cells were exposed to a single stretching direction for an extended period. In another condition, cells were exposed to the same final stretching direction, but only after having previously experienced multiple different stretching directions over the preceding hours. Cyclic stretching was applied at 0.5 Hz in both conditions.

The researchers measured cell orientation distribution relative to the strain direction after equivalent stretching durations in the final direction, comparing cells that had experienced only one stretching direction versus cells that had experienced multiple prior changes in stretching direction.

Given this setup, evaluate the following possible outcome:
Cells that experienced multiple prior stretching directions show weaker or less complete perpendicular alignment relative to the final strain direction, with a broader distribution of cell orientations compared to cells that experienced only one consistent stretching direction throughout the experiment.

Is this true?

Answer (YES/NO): YES